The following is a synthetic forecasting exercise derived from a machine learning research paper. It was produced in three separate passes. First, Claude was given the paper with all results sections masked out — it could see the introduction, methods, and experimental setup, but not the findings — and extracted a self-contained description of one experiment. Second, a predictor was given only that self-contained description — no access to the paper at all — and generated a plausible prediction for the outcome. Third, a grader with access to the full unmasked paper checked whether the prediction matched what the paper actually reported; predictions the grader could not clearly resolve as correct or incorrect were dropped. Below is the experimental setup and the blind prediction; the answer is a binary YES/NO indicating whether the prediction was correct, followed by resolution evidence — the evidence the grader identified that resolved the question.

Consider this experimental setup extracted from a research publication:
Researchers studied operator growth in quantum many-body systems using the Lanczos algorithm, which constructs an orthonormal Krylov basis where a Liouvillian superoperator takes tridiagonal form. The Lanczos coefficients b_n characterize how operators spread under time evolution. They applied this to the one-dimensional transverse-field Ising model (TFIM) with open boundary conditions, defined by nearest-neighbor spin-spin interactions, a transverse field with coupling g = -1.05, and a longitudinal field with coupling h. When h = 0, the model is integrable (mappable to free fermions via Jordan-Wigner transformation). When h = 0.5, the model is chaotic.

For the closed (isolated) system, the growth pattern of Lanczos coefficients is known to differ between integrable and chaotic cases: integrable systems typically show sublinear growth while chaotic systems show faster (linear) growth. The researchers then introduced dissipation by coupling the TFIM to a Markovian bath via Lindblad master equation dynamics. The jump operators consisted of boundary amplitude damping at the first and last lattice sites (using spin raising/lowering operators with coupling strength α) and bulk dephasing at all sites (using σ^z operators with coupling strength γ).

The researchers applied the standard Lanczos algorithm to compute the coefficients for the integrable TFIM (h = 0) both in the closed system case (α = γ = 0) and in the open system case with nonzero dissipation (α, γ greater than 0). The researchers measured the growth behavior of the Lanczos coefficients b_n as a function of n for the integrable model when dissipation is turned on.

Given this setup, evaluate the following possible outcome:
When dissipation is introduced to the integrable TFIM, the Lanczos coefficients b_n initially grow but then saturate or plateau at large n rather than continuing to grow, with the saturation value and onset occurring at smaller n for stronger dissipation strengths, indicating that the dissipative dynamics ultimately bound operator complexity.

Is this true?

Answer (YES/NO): NO